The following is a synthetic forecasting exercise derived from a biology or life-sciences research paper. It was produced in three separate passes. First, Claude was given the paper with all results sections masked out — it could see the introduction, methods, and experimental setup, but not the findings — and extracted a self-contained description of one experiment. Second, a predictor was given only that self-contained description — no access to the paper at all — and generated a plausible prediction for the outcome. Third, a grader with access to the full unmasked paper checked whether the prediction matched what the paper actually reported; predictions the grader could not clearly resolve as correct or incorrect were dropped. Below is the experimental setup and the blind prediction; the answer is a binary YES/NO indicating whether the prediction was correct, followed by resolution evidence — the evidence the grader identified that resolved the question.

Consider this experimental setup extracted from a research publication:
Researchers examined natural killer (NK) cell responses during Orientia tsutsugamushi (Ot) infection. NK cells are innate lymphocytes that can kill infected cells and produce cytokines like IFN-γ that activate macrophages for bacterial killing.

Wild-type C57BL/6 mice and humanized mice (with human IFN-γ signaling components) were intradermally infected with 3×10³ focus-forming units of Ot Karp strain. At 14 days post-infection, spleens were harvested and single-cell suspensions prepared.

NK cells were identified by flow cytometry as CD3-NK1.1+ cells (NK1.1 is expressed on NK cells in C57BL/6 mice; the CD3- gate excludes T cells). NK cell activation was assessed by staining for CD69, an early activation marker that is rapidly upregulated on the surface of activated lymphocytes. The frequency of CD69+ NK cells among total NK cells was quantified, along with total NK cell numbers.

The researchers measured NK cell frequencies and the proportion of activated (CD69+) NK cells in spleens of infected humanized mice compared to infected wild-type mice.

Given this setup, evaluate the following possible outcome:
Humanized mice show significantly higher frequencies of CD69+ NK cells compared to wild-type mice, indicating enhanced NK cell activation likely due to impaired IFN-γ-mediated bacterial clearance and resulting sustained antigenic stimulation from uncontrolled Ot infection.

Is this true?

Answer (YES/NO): NO